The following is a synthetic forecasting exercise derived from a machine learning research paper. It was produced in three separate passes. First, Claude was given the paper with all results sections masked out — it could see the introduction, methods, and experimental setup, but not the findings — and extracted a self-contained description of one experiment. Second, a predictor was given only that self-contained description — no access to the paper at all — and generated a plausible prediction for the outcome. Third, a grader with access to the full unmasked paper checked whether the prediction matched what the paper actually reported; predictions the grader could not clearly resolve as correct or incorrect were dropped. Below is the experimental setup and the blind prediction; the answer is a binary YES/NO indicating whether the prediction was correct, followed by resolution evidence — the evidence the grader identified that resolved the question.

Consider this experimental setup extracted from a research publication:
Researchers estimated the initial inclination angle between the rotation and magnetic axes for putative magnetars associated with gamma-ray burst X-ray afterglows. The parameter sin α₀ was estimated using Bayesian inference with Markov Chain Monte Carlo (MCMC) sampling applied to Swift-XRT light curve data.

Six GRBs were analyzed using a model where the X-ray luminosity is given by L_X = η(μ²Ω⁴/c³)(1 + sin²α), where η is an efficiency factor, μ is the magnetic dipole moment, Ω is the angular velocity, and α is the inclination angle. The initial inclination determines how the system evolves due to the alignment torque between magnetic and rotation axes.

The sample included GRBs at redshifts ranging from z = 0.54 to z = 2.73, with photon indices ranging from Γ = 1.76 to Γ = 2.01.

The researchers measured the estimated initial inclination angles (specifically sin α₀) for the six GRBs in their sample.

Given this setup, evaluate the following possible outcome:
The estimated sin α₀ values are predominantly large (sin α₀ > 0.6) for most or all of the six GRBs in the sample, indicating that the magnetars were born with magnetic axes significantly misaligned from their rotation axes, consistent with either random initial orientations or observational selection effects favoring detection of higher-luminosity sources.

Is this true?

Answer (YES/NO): NO